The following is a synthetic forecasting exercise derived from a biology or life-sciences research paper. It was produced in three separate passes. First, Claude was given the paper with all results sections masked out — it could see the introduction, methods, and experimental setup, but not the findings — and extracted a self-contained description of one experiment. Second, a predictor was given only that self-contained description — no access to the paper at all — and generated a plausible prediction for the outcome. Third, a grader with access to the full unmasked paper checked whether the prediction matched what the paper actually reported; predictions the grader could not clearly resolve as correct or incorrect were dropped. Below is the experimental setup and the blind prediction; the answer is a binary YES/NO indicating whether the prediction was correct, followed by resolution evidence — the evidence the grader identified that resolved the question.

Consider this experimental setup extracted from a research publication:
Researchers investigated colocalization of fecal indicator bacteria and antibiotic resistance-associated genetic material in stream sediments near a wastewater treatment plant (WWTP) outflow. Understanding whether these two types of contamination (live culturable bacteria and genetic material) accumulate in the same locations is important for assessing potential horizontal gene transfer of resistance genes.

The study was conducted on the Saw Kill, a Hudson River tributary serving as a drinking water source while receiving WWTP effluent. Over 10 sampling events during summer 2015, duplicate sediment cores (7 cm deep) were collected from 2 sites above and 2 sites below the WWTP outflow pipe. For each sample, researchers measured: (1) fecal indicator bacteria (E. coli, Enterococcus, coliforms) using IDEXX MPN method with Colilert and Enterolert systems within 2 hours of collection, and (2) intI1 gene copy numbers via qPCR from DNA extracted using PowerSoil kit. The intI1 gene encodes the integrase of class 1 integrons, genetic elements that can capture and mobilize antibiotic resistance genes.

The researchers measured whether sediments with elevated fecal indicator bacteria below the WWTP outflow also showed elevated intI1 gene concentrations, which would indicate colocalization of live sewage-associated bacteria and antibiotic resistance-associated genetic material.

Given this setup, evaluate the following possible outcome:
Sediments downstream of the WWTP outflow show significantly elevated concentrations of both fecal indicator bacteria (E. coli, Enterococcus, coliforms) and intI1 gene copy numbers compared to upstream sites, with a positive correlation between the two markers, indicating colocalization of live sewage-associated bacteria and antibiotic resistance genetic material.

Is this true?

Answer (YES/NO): NO